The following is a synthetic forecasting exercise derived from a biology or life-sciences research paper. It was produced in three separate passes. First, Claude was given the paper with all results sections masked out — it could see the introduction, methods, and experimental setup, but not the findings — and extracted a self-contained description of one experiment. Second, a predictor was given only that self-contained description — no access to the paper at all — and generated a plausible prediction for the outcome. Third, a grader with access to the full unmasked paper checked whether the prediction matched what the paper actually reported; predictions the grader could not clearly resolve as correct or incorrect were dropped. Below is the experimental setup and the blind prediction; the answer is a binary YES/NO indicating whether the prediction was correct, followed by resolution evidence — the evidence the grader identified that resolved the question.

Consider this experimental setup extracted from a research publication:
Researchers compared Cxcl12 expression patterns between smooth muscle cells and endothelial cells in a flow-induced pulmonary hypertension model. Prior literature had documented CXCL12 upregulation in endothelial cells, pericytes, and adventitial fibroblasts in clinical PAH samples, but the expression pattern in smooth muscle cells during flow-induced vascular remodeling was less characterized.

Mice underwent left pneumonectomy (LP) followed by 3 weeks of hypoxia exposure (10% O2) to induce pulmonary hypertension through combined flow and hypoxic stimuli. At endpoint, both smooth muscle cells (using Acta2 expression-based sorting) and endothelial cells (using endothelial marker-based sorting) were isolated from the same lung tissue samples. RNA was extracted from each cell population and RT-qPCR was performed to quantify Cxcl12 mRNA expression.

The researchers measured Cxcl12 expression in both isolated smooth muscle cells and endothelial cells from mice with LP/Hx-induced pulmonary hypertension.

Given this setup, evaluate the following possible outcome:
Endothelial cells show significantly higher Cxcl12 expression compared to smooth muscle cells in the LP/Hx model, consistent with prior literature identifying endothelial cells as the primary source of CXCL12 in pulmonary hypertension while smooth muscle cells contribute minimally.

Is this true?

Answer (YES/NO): NO